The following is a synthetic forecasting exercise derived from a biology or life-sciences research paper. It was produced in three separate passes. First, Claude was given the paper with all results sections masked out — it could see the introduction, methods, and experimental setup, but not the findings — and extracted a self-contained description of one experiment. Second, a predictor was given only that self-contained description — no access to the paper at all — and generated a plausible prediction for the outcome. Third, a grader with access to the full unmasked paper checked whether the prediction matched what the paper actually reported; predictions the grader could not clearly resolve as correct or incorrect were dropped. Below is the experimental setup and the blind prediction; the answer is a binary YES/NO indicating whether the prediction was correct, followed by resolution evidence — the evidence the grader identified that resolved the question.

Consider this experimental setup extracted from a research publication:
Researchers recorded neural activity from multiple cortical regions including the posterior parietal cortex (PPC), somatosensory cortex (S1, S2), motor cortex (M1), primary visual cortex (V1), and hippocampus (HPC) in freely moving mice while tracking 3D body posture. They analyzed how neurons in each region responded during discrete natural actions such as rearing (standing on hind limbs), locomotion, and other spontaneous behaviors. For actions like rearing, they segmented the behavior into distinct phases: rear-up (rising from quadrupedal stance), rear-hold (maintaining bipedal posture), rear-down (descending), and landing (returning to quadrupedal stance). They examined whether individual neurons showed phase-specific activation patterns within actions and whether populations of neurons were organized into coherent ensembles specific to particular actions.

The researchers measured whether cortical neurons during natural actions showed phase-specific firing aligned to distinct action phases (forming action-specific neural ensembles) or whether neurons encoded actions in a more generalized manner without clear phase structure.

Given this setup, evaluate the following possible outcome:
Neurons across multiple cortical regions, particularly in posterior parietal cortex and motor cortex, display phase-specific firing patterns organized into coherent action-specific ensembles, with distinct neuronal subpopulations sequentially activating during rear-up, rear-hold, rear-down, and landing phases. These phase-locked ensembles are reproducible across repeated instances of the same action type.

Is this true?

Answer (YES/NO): YES